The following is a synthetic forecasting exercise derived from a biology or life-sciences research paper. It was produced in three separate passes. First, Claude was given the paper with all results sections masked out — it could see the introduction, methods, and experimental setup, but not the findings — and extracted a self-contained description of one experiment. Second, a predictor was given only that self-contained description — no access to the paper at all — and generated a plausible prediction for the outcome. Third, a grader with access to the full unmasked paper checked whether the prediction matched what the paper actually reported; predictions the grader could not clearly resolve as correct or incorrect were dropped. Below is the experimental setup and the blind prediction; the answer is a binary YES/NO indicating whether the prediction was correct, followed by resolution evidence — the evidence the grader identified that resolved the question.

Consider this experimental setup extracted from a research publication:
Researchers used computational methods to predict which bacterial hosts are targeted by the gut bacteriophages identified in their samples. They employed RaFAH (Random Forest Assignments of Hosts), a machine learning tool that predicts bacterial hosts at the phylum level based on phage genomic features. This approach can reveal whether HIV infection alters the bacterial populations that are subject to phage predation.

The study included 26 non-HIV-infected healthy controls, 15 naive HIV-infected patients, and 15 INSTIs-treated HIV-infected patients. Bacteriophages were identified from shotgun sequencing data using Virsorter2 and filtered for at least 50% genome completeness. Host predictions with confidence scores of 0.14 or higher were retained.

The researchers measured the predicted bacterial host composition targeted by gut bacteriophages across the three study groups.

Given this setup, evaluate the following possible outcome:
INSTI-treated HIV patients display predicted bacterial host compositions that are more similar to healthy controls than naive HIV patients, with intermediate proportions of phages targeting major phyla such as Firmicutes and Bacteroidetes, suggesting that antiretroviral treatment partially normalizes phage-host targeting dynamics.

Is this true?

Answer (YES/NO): NO